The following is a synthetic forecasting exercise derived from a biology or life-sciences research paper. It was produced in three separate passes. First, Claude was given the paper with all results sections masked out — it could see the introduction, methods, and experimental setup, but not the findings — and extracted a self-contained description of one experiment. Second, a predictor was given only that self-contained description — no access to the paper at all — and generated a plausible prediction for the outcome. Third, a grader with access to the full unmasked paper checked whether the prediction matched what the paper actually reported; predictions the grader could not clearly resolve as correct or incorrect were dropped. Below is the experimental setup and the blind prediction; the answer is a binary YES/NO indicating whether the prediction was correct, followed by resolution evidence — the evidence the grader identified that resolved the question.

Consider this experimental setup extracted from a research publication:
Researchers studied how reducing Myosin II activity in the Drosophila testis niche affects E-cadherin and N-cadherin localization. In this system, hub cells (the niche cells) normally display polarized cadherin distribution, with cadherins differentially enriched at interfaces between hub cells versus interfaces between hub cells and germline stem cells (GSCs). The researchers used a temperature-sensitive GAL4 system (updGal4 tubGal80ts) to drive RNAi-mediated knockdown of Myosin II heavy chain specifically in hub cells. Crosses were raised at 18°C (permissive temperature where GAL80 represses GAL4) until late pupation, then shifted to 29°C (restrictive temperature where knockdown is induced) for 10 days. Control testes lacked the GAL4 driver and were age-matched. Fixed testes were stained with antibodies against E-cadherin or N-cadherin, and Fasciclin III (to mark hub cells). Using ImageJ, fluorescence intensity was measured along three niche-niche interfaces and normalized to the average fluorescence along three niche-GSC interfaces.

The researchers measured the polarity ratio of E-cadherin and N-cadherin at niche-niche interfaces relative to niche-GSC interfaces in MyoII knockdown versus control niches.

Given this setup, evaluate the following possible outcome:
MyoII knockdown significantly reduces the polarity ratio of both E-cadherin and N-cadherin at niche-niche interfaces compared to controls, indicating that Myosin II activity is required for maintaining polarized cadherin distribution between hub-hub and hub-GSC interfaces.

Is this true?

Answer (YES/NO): YES